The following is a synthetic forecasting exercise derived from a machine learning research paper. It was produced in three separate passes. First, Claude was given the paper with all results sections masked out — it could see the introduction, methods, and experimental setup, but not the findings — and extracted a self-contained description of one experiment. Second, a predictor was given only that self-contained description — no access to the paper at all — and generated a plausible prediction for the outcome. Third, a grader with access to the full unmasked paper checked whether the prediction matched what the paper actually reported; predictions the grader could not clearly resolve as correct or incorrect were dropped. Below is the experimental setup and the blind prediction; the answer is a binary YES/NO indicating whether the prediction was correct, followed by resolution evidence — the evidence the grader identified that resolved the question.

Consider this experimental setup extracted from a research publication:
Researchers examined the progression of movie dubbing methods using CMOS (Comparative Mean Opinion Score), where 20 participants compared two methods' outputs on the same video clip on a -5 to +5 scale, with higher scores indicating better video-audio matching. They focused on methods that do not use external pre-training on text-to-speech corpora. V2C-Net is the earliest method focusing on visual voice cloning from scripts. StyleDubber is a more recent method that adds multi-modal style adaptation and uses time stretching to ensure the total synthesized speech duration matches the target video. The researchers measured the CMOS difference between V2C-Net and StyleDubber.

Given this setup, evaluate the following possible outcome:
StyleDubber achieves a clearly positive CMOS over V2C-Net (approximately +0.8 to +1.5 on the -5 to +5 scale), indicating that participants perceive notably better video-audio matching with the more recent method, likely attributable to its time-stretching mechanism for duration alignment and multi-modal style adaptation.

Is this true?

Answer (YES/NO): NO